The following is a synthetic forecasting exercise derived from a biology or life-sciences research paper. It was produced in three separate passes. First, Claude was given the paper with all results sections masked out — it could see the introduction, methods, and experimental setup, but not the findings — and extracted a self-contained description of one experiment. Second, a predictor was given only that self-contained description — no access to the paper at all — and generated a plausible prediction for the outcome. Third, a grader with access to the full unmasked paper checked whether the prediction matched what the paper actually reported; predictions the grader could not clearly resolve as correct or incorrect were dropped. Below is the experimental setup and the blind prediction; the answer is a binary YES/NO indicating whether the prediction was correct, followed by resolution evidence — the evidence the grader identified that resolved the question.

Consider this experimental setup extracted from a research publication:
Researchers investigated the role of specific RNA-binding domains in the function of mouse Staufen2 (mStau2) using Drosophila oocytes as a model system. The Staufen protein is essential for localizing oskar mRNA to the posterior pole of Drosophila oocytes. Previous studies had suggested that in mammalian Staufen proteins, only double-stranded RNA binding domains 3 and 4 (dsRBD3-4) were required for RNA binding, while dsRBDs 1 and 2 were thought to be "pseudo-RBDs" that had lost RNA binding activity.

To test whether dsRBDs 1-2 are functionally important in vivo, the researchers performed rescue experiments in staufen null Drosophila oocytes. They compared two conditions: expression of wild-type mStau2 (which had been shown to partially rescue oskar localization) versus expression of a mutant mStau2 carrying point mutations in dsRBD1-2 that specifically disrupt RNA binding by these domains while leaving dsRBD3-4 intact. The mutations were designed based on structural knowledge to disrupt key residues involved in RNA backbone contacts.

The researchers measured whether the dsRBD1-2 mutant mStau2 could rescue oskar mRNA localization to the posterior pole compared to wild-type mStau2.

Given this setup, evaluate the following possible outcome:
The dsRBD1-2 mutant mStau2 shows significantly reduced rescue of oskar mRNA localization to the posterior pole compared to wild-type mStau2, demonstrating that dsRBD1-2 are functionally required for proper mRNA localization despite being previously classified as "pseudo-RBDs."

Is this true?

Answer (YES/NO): YES